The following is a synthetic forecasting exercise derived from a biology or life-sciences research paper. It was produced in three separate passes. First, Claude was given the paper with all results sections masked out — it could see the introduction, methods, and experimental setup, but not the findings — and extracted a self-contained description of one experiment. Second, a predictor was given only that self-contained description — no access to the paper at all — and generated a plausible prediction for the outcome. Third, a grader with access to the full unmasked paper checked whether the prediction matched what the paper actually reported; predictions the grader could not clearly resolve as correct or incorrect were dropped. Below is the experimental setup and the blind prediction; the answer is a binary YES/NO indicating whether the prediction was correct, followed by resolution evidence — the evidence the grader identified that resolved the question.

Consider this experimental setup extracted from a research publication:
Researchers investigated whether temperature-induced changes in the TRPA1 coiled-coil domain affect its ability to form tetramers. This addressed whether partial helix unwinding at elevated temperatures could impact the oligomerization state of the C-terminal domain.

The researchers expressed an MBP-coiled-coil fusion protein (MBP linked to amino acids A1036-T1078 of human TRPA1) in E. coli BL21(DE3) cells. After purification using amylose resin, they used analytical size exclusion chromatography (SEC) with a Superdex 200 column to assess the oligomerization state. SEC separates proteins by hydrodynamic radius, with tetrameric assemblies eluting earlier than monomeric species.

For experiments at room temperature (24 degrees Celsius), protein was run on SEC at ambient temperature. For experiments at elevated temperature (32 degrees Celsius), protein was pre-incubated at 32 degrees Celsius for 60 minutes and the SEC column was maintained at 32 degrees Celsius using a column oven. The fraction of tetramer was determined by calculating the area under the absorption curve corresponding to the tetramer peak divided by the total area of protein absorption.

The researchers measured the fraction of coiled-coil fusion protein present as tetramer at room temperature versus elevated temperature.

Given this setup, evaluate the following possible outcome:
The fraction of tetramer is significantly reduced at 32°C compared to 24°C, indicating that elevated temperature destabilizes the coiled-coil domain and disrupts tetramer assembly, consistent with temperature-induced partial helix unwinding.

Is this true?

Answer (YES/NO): NO